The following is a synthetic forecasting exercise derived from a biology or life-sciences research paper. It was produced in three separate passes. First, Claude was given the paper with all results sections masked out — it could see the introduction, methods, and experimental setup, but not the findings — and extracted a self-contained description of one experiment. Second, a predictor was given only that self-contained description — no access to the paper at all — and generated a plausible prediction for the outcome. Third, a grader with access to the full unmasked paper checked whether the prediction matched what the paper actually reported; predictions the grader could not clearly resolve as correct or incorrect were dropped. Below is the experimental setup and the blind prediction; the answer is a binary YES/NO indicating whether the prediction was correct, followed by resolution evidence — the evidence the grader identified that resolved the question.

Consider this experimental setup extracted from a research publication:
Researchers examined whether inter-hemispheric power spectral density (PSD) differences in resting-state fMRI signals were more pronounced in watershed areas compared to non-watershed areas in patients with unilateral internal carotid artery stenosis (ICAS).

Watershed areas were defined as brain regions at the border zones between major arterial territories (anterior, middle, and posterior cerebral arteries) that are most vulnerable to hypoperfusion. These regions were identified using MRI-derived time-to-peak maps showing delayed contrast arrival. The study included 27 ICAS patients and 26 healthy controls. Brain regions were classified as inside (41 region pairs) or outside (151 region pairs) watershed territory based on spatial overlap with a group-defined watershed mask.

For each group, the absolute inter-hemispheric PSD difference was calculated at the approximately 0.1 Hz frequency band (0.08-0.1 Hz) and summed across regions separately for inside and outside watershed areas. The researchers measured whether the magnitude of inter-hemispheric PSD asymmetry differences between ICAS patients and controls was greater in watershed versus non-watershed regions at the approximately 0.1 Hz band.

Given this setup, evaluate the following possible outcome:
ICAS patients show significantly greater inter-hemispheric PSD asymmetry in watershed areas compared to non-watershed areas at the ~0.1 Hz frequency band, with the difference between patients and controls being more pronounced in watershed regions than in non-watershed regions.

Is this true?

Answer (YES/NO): YES